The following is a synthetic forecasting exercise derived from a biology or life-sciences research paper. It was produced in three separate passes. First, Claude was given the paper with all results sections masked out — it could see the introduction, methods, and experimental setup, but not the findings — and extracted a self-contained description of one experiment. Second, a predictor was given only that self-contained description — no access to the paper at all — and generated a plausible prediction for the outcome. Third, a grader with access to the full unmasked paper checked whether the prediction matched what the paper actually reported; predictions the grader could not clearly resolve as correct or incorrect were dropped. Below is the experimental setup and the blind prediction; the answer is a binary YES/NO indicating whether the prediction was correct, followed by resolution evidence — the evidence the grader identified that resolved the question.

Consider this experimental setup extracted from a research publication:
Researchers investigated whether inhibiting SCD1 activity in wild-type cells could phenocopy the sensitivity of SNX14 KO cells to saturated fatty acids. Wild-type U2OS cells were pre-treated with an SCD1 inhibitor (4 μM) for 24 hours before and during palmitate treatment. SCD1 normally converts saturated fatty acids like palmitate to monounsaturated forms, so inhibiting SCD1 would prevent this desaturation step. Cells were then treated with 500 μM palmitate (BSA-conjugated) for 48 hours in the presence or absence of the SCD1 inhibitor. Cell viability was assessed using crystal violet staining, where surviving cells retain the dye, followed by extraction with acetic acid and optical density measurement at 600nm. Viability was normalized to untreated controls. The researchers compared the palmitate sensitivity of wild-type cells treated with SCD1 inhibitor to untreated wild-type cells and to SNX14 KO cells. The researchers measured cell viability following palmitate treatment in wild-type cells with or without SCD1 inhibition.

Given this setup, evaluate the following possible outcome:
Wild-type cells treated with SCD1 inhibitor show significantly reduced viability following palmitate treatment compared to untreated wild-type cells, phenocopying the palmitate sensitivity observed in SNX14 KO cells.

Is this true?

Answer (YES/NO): YES